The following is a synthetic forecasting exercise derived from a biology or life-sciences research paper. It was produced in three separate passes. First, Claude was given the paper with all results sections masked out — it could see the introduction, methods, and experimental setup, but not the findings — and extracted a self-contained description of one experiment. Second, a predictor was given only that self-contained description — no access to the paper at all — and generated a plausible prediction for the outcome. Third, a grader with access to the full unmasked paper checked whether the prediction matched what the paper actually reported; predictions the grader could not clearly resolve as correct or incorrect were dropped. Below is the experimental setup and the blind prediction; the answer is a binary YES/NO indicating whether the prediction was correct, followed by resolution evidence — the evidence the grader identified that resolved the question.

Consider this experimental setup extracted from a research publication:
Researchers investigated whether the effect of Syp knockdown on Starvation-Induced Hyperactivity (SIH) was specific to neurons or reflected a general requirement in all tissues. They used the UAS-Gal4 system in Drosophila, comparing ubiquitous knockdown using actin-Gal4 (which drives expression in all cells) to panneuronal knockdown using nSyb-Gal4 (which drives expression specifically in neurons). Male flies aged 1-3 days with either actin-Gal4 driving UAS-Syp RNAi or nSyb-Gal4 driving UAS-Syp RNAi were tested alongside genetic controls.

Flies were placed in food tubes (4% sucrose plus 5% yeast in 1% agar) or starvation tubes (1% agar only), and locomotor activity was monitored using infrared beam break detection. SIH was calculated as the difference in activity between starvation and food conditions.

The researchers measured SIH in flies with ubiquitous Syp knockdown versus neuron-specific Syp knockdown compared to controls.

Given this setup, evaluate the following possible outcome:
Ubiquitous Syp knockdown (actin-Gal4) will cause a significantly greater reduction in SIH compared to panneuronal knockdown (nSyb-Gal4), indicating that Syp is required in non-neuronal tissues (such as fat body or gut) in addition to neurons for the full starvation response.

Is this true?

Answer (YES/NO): NO